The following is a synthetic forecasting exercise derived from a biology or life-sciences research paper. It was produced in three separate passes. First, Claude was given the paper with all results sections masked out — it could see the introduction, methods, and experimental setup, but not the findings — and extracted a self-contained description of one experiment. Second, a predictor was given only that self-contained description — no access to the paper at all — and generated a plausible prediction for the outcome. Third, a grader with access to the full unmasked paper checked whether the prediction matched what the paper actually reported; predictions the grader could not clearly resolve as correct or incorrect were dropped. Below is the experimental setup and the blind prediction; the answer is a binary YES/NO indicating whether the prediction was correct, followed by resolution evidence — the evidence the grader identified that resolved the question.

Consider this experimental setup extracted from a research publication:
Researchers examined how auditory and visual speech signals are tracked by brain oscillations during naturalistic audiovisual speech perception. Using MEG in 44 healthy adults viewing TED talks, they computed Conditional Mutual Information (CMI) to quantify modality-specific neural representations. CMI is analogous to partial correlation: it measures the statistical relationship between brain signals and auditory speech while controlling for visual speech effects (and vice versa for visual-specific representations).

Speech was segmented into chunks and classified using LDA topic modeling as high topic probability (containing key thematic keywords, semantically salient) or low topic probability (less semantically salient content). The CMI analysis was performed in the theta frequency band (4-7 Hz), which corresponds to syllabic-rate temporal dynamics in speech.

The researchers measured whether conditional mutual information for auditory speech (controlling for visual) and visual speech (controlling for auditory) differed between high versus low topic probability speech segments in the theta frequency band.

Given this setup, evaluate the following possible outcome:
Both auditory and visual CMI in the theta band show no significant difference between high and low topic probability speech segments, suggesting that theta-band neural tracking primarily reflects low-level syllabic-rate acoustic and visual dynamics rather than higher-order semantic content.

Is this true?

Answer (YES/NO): NO